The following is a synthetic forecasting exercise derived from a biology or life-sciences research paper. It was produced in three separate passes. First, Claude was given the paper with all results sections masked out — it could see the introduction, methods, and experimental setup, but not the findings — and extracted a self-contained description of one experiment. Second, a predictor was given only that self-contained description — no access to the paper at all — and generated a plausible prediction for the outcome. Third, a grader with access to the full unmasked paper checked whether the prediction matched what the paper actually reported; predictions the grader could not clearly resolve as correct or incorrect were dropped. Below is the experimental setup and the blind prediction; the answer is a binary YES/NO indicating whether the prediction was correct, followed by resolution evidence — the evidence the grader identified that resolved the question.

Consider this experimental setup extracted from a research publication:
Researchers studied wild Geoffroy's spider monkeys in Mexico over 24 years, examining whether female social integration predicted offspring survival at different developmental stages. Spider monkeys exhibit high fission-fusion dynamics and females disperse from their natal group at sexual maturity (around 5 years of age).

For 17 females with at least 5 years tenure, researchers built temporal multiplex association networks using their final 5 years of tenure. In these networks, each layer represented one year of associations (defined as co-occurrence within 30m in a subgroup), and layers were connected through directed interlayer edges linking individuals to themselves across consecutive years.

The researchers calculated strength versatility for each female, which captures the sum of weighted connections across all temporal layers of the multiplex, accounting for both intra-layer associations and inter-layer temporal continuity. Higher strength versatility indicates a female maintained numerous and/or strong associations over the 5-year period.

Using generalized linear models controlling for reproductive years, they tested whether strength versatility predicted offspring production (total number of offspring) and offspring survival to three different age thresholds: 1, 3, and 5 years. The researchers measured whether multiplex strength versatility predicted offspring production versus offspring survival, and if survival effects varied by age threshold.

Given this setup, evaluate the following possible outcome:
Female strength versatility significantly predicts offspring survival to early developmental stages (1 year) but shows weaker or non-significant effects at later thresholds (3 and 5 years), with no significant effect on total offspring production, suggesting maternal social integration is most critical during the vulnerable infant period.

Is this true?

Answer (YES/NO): NO